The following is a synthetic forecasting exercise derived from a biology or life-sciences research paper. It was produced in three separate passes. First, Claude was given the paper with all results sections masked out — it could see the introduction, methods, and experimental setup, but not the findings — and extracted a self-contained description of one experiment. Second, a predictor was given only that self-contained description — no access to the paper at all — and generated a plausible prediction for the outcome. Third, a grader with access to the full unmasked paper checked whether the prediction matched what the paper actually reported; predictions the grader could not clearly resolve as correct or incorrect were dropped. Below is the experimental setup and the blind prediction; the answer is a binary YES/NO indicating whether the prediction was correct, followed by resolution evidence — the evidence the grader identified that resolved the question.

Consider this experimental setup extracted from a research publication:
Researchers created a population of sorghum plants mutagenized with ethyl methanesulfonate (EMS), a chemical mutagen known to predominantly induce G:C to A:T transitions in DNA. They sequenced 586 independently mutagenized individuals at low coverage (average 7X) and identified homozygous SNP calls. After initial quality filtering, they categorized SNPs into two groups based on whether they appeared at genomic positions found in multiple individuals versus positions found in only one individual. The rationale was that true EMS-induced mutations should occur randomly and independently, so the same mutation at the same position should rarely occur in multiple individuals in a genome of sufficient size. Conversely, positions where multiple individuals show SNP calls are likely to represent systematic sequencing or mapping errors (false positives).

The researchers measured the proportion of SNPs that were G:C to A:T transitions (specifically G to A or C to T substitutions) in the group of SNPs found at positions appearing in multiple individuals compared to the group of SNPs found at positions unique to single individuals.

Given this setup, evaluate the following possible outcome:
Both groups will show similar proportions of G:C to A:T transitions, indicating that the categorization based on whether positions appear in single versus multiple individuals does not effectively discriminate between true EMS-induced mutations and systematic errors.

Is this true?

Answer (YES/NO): NO